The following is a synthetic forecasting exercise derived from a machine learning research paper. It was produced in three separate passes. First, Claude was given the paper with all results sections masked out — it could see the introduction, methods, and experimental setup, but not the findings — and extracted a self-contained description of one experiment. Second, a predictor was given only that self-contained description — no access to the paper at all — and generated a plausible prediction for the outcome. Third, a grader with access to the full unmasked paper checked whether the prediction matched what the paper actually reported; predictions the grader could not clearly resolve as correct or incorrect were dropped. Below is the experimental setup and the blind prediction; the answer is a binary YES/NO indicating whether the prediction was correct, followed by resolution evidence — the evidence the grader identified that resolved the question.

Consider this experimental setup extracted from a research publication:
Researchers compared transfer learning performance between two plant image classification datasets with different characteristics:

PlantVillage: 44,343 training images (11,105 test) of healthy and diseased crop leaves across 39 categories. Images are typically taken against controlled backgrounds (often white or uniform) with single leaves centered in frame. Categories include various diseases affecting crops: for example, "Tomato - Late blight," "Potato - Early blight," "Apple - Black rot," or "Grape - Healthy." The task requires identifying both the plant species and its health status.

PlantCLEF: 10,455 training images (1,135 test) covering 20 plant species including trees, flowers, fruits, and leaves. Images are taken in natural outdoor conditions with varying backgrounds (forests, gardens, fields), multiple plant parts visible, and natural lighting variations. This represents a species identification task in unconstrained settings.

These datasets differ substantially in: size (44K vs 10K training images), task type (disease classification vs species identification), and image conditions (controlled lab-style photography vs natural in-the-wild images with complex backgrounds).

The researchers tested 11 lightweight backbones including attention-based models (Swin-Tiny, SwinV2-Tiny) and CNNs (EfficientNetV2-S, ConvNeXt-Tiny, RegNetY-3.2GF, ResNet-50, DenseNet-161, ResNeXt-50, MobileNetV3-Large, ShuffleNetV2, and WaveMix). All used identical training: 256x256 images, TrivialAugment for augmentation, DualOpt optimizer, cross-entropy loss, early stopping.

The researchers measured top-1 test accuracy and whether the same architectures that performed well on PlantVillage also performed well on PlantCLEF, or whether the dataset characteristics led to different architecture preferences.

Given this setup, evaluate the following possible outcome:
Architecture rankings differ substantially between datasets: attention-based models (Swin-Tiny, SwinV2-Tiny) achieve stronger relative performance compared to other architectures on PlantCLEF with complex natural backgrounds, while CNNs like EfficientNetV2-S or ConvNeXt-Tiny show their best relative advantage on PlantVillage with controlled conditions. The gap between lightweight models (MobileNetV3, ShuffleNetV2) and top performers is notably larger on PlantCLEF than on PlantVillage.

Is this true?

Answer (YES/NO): NO